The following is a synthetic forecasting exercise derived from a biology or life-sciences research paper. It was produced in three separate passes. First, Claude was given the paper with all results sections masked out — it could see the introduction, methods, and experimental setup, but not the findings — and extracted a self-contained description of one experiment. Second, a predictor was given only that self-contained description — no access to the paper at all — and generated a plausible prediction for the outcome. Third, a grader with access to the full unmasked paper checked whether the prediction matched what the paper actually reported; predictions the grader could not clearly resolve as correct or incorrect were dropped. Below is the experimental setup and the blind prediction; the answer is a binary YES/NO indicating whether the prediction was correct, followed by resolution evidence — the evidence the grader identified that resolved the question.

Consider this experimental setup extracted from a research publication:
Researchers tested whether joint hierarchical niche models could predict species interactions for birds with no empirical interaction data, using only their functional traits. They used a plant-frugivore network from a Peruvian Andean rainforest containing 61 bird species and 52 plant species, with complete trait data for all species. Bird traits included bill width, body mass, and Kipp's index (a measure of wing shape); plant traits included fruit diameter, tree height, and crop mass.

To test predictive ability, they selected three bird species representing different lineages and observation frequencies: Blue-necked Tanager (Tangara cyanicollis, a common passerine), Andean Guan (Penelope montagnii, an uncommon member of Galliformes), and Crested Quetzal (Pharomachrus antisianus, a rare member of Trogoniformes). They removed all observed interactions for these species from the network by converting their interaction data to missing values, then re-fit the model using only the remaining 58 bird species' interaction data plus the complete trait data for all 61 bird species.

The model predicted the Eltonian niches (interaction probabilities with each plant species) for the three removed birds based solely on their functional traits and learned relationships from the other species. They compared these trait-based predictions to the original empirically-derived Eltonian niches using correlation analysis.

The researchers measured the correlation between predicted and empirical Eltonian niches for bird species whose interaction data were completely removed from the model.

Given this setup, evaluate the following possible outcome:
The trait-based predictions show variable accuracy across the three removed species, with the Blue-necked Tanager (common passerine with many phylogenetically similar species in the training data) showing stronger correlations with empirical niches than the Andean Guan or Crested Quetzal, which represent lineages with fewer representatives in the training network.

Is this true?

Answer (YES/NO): NO